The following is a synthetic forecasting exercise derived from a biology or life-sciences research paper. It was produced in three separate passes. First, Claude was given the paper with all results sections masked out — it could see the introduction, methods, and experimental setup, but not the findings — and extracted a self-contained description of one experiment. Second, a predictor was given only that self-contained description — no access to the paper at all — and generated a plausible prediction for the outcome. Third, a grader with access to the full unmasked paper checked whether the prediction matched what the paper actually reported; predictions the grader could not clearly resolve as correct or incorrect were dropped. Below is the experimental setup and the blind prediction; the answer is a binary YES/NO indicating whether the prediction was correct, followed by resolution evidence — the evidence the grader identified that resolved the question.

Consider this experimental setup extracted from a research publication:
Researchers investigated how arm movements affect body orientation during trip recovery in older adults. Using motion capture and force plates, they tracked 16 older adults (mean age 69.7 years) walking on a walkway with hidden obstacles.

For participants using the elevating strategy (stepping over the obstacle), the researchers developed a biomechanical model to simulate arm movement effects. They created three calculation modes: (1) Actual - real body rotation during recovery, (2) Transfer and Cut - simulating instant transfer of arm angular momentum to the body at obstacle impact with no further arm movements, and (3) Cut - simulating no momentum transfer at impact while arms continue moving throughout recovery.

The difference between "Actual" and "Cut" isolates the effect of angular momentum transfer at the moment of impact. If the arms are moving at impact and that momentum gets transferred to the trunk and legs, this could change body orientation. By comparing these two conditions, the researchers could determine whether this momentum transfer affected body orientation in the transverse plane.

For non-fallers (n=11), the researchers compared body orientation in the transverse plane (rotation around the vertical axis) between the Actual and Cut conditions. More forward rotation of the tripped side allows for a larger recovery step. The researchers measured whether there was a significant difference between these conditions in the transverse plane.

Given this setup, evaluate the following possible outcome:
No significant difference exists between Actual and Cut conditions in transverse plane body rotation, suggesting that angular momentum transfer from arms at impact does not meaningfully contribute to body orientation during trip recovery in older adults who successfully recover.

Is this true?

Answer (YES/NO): NO